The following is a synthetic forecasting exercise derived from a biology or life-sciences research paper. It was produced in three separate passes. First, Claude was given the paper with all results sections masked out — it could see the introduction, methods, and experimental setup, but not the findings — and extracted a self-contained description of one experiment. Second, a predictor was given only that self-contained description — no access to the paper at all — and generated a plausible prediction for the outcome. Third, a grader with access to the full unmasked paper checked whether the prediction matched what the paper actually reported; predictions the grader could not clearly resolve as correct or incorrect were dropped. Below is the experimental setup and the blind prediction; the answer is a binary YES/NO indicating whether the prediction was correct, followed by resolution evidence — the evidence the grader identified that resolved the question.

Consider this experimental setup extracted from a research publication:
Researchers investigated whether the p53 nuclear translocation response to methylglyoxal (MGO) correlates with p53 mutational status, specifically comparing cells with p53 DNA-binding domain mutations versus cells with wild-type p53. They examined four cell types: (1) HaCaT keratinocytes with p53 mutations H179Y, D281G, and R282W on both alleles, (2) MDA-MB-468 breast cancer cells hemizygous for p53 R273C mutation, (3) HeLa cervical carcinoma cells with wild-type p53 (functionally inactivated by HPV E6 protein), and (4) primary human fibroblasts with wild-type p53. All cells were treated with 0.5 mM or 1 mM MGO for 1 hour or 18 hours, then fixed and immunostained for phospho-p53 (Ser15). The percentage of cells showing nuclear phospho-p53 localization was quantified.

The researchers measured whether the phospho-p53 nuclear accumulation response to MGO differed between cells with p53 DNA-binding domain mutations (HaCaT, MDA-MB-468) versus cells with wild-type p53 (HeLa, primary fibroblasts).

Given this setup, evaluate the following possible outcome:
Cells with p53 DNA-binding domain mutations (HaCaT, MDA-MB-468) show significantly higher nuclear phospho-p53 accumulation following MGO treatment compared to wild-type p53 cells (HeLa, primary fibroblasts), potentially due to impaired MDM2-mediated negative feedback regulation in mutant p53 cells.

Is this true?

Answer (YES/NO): YES